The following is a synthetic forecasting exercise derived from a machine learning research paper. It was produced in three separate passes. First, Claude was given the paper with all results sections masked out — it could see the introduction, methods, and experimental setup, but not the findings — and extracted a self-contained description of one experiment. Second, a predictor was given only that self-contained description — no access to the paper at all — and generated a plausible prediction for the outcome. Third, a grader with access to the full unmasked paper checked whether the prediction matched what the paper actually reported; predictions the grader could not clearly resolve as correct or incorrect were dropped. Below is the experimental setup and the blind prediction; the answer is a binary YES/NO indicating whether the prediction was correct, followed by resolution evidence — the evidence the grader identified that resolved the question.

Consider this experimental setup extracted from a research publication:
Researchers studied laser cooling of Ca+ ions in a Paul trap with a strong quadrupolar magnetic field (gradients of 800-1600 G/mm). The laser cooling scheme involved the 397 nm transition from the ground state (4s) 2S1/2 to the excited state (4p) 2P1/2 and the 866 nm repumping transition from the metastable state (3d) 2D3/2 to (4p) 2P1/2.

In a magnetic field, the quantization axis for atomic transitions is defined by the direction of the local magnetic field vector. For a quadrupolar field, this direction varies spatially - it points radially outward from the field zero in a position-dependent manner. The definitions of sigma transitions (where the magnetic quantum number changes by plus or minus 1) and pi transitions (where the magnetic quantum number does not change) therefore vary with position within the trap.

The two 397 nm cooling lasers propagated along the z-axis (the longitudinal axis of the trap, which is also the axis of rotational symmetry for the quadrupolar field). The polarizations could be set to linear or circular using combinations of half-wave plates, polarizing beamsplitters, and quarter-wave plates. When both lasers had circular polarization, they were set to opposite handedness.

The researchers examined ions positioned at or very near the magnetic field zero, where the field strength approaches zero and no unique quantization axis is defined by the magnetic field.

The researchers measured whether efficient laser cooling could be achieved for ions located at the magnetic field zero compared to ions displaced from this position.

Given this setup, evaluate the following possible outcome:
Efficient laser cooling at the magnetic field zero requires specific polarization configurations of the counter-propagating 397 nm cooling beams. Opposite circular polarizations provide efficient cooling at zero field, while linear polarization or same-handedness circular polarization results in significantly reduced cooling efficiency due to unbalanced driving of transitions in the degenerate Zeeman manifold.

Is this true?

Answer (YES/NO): NO